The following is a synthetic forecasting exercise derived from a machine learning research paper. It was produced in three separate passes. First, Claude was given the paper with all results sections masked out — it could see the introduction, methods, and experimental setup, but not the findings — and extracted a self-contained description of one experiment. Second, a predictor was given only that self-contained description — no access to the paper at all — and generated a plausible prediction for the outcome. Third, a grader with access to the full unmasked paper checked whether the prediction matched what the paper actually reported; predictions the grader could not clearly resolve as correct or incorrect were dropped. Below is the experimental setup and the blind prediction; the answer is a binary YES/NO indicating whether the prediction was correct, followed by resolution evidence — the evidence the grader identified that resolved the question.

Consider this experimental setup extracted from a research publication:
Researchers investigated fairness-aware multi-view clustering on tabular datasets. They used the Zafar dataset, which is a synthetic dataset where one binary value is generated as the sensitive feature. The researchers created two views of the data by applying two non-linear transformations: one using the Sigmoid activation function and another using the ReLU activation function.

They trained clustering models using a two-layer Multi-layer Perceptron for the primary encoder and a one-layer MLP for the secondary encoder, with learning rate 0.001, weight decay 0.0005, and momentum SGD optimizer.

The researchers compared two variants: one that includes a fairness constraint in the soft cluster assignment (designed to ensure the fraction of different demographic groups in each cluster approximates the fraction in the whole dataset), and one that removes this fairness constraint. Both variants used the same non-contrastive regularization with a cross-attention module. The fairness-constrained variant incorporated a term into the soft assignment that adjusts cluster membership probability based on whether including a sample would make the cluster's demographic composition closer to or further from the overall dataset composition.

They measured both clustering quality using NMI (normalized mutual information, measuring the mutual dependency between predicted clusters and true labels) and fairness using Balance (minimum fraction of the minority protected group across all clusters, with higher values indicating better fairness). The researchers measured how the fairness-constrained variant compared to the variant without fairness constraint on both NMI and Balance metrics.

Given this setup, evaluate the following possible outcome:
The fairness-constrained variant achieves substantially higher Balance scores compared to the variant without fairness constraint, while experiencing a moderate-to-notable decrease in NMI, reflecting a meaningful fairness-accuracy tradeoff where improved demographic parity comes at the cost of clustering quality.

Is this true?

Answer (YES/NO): NO